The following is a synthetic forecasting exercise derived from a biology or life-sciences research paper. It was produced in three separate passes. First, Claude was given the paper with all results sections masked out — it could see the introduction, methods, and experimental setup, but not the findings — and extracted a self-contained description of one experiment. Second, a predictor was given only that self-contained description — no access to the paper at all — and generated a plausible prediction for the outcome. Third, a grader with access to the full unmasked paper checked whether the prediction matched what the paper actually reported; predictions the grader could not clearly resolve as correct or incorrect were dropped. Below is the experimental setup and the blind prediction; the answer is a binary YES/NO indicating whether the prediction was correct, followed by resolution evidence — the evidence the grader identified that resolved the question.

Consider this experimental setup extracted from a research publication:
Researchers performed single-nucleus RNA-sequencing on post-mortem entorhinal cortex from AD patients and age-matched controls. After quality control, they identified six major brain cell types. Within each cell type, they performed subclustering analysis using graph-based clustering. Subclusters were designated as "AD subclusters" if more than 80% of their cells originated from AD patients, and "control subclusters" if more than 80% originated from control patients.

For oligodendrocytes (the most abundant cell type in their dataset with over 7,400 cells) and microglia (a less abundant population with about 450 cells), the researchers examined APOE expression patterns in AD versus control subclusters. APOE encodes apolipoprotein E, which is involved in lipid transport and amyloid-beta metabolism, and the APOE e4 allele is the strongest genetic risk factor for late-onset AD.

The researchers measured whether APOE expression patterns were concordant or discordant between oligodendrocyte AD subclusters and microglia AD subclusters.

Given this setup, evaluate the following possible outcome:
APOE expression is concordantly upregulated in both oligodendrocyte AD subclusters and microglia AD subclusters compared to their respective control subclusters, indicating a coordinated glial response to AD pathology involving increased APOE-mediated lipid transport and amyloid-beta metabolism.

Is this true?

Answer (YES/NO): NO